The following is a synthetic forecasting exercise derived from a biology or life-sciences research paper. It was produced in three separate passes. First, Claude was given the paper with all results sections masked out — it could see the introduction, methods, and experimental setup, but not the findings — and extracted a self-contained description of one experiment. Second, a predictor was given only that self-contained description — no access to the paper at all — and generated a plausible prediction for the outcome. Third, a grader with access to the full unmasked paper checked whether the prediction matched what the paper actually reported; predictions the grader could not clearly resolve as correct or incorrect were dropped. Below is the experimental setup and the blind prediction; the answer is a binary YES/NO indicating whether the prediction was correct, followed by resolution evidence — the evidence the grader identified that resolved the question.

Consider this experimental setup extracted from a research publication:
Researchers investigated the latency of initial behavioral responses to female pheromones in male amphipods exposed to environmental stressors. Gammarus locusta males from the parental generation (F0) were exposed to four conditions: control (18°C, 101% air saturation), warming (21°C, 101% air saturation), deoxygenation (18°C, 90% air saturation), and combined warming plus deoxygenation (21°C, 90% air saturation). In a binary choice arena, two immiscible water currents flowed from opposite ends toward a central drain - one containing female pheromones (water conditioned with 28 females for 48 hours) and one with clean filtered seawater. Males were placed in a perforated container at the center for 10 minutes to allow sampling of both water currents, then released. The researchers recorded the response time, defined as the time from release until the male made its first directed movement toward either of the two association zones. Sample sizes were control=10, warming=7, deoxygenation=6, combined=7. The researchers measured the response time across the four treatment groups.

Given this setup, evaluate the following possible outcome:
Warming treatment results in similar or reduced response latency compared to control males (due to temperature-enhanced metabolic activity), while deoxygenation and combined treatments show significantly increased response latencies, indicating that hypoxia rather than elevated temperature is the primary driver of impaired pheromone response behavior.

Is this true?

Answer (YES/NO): NO